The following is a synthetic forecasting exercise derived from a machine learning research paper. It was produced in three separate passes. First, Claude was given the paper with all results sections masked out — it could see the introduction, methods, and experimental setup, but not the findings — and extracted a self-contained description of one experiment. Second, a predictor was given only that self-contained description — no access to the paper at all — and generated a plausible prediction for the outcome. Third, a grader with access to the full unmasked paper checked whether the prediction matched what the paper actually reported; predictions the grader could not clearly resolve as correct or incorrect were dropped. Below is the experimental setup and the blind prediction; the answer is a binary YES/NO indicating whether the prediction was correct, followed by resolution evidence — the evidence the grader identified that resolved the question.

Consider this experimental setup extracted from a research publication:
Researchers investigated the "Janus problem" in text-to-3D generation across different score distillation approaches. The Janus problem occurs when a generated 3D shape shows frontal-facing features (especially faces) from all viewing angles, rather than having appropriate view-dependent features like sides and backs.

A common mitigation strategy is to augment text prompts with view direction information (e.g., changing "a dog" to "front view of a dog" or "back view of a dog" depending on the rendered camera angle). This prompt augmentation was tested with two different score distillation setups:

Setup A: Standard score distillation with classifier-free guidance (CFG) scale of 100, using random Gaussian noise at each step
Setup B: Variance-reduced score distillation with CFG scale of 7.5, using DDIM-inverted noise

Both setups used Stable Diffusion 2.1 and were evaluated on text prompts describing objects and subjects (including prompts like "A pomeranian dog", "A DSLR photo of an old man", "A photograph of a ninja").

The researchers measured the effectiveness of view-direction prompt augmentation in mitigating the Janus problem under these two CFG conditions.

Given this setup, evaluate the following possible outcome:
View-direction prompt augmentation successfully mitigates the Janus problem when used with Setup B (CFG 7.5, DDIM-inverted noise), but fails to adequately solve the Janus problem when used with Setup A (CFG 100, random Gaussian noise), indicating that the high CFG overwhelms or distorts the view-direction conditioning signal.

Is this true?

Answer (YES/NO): NO